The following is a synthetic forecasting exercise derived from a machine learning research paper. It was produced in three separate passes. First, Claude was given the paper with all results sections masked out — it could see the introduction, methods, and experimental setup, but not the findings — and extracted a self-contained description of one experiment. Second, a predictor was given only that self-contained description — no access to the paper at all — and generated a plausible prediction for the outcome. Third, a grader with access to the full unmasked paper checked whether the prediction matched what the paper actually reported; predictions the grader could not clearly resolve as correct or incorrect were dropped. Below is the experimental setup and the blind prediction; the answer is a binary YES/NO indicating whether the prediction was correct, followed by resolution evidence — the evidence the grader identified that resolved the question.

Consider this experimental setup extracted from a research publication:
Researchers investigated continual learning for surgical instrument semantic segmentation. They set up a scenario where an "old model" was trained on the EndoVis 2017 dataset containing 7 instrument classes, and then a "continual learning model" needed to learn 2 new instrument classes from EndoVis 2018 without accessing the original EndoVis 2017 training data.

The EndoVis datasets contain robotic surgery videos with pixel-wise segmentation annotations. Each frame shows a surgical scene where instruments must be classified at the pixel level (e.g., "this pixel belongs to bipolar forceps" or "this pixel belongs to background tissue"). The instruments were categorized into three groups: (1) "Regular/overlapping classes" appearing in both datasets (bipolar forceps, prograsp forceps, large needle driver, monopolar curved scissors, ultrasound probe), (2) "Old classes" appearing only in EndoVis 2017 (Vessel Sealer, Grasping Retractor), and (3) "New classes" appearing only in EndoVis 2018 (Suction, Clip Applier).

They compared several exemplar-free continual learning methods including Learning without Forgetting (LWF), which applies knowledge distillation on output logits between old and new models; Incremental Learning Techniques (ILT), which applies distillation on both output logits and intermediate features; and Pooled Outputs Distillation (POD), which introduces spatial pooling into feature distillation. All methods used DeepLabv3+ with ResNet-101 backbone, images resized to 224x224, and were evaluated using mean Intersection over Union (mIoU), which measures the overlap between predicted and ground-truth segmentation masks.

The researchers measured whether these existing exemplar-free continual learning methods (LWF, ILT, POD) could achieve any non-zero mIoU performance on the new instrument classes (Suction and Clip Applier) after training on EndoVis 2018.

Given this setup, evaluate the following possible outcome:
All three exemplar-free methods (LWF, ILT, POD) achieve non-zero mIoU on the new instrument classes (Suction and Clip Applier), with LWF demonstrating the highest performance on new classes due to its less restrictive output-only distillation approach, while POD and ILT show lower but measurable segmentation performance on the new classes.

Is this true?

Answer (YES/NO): NO